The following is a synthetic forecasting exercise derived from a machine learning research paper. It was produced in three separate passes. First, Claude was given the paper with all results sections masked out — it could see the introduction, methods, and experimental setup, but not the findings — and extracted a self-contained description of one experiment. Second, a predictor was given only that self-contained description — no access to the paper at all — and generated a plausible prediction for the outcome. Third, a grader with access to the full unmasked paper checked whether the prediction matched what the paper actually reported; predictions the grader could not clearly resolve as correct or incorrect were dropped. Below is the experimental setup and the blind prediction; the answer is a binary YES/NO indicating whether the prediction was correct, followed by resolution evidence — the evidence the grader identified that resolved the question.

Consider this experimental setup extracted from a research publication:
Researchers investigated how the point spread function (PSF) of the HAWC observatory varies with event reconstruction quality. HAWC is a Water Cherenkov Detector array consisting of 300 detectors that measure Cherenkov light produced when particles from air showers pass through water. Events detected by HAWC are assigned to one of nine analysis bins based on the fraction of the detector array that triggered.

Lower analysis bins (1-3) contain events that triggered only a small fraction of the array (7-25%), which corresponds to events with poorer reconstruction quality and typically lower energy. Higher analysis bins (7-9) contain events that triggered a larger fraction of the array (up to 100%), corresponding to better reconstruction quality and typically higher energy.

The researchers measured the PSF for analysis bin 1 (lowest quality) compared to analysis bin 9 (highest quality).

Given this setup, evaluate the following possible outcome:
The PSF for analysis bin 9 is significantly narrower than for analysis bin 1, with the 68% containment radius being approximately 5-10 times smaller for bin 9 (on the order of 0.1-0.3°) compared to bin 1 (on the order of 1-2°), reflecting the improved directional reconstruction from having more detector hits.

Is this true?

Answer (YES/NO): YES